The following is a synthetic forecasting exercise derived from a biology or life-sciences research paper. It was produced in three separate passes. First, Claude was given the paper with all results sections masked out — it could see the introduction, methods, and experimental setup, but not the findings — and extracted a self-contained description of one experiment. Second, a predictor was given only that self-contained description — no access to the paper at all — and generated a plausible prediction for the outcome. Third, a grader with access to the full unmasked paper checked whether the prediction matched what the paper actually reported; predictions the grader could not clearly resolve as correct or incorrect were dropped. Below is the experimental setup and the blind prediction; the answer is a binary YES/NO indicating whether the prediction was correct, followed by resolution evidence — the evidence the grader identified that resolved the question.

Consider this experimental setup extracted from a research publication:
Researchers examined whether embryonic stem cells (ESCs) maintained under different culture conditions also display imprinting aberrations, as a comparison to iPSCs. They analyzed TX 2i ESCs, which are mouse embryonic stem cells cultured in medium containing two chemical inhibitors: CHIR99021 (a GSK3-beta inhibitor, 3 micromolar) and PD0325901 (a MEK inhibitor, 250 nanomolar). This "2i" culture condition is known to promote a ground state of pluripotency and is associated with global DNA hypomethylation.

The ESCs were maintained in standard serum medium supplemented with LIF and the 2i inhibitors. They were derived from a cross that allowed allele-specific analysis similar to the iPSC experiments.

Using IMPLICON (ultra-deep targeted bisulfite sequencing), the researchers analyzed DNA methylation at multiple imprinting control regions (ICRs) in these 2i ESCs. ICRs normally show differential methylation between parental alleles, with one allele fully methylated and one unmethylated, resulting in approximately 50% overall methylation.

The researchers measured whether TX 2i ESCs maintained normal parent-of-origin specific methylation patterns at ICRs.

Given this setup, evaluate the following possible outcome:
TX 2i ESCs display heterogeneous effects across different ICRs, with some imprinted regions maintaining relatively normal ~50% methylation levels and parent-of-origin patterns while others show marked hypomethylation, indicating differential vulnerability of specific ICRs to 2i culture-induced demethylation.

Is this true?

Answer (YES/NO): NO